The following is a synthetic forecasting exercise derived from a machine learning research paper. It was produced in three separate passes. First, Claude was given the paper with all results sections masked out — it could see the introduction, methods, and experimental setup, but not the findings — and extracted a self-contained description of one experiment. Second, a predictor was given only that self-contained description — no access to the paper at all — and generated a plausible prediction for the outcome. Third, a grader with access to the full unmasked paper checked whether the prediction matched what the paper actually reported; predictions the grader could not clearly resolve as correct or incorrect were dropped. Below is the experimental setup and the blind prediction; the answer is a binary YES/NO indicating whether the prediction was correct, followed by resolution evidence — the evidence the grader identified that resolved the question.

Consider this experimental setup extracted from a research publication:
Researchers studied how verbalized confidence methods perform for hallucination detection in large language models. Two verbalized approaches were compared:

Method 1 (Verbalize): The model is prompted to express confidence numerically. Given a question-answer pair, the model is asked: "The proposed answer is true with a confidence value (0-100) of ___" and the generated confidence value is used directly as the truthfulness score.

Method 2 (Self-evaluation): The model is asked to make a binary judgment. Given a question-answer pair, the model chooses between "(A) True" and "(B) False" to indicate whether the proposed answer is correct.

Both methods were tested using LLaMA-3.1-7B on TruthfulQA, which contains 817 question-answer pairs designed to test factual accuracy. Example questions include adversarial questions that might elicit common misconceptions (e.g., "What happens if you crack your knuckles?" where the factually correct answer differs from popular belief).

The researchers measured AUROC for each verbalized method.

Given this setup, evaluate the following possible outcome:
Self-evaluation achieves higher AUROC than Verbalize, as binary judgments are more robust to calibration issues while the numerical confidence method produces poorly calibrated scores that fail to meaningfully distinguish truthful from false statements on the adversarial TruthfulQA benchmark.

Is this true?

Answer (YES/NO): YES